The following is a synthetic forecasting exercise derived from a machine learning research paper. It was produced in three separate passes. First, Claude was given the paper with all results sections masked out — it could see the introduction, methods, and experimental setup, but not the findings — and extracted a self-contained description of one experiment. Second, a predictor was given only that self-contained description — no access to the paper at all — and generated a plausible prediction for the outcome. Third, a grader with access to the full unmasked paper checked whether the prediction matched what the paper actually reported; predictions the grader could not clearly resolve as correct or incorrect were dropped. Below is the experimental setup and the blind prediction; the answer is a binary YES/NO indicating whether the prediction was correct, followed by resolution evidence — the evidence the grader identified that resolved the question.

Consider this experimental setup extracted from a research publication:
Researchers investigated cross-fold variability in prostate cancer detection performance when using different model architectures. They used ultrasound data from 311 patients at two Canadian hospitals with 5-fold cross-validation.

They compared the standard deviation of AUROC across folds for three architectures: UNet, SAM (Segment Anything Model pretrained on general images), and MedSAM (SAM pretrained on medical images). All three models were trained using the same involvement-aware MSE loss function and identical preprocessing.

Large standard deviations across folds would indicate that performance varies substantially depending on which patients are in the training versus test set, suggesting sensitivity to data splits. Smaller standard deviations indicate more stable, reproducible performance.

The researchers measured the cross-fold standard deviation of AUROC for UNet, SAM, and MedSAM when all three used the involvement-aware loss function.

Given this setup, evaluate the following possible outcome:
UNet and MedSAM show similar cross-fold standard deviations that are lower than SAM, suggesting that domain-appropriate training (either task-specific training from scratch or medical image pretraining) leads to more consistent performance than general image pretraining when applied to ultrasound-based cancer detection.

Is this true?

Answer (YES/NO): NO